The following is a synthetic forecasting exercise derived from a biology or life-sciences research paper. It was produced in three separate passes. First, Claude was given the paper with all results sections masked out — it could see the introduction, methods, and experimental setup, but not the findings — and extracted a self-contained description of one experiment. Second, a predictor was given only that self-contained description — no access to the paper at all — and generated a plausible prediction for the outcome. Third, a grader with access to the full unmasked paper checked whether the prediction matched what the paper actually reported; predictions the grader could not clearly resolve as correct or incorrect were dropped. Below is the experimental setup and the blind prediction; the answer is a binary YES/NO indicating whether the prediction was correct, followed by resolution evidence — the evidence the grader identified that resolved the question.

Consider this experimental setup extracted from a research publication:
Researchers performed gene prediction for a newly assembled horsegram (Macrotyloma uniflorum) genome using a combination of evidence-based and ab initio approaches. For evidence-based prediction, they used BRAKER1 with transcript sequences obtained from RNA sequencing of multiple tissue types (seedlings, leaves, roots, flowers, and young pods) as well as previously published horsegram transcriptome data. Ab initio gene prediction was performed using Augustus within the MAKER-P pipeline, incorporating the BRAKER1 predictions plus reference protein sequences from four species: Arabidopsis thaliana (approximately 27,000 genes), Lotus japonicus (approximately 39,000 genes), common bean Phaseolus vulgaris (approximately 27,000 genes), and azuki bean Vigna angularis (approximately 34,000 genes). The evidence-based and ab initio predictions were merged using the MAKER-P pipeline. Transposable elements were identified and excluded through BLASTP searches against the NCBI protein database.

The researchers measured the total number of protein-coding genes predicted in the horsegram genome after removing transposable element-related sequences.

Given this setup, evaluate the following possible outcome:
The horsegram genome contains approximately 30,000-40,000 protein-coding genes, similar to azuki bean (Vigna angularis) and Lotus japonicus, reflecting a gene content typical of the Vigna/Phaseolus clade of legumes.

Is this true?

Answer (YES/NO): YES